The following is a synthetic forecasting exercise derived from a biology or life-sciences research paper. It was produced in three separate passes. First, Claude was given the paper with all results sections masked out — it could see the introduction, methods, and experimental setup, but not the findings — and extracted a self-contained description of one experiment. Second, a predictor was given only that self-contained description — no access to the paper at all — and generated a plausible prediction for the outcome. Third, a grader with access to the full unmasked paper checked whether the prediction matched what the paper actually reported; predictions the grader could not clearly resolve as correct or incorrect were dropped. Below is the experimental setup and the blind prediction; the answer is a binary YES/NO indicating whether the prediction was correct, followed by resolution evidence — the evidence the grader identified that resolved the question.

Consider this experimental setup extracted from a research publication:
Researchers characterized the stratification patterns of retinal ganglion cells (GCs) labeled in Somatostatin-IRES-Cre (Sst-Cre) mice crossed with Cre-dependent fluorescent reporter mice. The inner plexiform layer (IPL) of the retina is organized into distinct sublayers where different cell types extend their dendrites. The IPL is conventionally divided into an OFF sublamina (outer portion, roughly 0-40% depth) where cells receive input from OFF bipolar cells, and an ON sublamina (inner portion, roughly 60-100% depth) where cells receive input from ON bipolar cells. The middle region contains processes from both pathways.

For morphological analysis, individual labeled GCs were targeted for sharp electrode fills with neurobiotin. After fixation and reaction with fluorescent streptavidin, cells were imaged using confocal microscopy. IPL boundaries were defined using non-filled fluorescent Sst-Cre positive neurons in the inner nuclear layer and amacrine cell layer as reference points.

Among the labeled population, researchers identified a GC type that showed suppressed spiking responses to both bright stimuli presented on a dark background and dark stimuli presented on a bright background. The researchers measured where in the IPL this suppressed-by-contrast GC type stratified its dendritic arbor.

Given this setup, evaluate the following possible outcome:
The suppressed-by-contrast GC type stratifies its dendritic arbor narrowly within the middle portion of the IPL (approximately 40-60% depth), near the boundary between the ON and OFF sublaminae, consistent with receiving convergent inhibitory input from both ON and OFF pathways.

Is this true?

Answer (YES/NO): NO